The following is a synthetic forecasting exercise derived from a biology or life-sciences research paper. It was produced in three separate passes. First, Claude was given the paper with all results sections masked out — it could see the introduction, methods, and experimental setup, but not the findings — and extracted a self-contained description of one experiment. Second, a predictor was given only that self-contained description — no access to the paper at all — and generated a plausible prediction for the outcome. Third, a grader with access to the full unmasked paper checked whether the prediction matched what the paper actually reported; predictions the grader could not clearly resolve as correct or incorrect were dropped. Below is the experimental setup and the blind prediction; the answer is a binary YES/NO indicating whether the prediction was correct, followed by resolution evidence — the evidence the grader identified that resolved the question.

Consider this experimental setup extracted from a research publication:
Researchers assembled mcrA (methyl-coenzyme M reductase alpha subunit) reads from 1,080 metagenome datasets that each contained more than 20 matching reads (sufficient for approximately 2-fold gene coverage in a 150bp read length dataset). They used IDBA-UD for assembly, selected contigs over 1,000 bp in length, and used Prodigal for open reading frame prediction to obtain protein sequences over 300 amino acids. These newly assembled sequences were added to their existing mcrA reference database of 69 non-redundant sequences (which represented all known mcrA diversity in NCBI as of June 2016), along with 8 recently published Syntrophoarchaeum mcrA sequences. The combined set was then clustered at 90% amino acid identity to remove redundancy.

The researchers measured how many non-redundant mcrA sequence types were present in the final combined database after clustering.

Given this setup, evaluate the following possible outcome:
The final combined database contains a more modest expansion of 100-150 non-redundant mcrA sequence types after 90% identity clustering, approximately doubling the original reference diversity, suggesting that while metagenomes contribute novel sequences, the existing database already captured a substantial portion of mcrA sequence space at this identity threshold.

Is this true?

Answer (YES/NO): YES